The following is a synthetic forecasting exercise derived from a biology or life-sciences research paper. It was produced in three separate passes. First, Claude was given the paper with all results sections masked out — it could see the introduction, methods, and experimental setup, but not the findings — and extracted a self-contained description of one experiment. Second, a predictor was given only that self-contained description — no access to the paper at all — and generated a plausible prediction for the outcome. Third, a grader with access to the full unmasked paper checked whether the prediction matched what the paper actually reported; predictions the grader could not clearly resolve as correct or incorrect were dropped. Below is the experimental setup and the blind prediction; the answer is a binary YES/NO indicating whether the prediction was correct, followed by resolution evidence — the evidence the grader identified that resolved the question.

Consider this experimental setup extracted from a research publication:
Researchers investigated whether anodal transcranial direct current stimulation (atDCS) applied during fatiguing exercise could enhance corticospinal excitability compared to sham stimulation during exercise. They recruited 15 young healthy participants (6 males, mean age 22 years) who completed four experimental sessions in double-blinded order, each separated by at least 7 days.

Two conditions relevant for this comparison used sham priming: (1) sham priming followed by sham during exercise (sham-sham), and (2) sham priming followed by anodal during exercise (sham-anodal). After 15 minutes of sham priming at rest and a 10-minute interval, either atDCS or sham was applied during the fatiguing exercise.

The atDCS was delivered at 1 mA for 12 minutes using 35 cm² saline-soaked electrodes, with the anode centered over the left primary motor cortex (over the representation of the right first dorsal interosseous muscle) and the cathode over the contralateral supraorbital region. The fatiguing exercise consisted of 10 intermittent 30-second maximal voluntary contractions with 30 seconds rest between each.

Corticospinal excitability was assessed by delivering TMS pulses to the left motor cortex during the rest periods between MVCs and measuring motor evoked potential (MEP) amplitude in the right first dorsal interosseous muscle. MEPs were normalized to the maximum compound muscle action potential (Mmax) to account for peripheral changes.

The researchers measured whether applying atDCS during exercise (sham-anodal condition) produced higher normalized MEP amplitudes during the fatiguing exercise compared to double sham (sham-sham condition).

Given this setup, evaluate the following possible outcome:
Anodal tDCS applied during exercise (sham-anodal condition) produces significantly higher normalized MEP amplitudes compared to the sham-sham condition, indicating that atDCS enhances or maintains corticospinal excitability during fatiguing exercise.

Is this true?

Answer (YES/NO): NO